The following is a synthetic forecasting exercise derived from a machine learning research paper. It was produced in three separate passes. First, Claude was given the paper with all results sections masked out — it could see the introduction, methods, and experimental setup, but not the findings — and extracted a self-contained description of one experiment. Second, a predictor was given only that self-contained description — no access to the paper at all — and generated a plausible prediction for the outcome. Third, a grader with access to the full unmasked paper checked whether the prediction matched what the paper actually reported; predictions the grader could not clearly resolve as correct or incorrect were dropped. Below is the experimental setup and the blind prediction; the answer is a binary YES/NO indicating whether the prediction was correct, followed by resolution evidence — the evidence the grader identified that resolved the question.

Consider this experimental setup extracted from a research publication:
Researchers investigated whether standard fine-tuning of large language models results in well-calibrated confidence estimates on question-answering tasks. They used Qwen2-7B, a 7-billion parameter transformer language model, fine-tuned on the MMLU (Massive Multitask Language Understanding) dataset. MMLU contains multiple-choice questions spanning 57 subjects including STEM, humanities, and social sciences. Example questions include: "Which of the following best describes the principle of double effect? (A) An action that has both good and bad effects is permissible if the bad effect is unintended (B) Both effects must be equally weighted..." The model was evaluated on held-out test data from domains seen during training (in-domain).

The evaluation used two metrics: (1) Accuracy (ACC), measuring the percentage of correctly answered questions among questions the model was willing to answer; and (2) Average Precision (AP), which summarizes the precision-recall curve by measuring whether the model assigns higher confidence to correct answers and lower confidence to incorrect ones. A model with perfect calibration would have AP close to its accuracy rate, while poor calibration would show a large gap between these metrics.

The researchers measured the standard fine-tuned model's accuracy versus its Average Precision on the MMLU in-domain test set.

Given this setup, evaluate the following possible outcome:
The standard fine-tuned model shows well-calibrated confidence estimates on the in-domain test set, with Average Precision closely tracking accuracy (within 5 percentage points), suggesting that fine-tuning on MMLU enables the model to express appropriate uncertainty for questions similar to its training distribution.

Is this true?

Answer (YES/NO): NO